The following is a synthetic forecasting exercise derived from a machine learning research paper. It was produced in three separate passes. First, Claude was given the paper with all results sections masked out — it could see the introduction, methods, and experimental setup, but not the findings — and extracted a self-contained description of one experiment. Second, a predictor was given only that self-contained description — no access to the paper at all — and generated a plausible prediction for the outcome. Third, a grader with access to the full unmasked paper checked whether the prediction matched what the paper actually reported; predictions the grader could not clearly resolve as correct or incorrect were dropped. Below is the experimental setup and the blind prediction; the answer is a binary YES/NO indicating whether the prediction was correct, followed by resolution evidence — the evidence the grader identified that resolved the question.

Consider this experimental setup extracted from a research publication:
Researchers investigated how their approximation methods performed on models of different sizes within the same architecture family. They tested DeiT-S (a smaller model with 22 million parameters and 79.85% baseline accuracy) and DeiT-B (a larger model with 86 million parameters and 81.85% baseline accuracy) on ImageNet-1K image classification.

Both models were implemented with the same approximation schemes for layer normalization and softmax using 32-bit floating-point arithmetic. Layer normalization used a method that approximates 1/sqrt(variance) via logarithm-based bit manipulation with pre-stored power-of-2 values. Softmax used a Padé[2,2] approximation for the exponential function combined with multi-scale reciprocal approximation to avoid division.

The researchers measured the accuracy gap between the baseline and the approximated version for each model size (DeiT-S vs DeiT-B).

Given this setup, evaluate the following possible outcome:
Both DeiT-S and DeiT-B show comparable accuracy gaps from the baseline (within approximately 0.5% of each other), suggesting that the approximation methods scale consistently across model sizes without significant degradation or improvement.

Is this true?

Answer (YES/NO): NO